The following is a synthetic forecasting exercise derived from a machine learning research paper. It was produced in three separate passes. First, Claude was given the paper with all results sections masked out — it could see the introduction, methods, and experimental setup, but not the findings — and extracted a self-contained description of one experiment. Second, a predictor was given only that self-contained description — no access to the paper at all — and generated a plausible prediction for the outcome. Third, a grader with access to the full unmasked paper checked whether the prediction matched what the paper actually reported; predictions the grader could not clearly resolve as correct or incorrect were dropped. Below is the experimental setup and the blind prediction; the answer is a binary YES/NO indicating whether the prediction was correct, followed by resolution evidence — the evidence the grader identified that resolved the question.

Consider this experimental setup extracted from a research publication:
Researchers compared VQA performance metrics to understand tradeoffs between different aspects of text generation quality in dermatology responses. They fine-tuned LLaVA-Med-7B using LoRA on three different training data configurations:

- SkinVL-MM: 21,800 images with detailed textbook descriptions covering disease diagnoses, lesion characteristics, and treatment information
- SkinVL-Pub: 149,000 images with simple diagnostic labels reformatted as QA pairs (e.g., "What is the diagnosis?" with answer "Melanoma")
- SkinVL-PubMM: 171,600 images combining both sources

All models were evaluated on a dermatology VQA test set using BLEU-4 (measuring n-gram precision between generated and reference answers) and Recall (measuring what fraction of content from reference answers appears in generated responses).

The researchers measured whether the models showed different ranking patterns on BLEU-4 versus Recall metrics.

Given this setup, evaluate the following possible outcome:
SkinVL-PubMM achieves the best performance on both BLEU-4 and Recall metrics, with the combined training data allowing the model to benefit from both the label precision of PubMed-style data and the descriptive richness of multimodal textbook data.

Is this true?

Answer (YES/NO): NO